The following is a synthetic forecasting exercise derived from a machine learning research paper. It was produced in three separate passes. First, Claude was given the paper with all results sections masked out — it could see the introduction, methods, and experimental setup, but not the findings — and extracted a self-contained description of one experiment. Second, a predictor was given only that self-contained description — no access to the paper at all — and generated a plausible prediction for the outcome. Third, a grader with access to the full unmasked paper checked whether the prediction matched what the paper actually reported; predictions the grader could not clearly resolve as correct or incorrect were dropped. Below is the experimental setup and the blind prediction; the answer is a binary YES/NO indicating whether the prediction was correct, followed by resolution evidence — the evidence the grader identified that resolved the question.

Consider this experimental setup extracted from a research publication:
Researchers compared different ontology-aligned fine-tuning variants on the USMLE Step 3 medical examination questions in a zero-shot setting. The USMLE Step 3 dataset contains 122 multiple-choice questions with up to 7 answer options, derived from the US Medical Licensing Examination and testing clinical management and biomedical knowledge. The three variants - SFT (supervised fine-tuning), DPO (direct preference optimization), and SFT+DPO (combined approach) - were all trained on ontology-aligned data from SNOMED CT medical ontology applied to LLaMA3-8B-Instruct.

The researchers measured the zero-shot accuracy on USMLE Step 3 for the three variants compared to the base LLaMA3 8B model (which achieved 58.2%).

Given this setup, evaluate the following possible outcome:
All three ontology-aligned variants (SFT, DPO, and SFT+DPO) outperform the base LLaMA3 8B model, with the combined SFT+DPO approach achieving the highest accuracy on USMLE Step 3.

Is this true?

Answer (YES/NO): YES